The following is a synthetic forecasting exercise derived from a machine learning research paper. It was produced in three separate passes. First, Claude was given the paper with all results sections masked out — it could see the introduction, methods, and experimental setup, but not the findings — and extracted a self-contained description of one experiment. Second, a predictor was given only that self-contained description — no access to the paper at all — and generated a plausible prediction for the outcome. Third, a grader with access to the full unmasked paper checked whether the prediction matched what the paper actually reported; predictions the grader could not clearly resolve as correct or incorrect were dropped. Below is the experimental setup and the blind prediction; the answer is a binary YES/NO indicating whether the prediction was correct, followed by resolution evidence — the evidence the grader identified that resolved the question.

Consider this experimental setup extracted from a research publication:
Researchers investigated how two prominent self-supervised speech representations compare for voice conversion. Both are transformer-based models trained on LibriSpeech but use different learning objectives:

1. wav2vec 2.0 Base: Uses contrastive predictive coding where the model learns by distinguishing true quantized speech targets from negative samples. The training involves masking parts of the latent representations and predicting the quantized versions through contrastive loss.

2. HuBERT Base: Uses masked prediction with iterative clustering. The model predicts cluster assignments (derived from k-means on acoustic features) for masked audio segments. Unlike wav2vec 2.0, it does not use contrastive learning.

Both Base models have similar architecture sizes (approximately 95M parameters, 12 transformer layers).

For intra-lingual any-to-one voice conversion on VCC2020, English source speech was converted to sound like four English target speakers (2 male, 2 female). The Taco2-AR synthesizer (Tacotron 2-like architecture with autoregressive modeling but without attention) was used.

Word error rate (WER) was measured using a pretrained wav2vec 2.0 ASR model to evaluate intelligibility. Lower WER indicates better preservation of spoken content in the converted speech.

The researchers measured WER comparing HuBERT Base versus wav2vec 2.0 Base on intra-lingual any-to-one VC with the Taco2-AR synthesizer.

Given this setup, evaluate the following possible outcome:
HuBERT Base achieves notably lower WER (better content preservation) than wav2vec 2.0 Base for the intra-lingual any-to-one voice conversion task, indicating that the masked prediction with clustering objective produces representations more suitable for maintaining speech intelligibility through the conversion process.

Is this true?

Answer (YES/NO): YES